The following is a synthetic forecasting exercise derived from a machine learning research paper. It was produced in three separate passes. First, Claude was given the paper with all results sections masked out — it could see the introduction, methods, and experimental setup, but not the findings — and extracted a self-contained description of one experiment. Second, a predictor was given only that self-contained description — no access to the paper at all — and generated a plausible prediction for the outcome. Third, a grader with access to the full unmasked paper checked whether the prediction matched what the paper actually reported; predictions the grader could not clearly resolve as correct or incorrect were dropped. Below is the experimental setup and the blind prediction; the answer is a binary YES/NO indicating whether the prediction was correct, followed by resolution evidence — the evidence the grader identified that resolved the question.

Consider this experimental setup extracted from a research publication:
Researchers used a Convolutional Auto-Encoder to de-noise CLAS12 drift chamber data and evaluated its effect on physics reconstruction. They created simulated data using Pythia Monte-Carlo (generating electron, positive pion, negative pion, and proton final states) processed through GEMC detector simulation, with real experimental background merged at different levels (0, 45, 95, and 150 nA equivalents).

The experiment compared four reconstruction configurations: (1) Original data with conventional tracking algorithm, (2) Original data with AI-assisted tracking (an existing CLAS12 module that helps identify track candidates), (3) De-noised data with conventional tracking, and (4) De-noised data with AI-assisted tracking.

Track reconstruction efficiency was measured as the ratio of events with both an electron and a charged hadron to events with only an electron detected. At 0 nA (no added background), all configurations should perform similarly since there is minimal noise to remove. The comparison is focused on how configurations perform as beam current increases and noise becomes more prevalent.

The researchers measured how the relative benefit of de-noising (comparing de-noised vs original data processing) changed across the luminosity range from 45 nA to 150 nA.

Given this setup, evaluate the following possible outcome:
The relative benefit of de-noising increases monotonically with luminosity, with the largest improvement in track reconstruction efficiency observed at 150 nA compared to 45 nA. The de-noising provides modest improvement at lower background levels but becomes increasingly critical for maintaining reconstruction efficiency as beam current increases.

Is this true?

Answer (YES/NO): YES